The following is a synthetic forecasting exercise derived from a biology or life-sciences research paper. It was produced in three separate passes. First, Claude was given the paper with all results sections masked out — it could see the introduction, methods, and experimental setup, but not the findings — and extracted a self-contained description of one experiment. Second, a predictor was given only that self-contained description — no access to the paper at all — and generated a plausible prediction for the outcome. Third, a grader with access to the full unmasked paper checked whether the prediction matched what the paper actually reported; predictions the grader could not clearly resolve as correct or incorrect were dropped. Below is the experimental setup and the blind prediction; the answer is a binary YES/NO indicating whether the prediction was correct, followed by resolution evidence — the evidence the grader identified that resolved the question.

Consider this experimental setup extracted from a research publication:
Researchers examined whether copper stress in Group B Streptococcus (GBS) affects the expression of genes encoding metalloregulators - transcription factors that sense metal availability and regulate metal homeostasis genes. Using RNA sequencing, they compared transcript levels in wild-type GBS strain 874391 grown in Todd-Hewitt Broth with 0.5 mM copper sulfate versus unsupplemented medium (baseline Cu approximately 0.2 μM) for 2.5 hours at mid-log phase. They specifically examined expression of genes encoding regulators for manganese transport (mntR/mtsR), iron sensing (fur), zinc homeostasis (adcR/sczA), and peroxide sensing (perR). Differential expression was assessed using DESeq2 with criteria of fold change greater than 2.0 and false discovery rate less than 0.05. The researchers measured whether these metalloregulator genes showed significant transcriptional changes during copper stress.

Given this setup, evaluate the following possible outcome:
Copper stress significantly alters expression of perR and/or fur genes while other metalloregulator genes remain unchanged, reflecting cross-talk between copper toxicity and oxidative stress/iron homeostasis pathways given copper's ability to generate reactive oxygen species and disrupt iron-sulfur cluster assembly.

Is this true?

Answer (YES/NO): NO